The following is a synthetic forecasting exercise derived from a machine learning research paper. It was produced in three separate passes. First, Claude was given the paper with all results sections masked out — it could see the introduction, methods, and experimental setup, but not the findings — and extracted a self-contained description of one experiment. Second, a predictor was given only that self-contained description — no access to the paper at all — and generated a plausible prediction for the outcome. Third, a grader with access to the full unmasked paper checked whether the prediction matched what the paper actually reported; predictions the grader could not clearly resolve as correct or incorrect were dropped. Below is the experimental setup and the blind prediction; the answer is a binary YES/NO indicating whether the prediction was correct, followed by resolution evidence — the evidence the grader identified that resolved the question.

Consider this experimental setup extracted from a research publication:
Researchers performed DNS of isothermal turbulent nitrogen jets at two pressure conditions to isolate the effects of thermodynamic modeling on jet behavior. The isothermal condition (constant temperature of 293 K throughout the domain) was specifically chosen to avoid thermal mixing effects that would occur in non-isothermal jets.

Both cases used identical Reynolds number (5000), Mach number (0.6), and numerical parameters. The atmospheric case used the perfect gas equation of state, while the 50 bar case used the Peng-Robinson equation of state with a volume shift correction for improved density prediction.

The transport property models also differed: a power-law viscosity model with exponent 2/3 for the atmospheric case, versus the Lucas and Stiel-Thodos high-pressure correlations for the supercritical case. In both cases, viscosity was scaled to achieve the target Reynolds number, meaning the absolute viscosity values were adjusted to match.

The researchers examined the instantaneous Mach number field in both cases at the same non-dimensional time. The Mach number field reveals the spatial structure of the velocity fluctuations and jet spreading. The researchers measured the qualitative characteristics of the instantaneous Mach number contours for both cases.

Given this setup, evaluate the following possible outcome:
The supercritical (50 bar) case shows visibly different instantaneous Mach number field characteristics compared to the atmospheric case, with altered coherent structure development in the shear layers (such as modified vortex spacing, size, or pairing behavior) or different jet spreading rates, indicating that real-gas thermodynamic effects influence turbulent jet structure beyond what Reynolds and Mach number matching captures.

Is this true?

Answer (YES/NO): NO